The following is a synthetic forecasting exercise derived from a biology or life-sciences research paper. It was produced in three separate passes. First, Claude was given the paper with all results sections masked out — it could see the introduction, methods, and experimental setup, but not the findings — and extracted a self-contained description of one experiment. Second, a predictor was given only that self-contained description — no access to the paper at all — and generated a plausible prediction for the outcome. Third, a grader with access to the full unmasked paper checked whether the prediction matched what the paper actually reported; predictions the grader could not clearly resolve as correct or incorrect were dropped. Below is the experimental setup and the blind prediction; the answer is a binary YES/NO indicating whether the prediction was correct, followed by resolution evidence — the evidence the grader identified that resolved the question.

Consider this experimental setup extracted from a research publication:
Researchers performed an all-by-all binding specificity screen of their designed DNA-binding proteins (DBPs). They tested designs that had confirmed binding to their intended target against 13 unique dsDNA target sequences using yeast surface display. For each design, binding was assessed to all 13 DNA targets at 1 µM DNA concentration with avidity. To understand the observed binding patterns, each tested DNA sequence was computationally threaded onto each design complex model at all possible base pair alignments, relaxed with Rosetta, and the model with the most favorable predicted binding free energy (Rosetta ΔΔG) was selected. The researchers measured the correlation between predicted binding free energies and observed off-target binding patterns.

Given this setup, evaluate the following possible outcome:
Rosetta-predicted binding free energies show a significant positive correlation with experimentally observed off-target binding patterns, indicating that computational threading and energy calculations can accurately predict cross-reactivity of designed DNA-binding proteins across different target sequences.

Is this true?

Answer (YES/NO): NO